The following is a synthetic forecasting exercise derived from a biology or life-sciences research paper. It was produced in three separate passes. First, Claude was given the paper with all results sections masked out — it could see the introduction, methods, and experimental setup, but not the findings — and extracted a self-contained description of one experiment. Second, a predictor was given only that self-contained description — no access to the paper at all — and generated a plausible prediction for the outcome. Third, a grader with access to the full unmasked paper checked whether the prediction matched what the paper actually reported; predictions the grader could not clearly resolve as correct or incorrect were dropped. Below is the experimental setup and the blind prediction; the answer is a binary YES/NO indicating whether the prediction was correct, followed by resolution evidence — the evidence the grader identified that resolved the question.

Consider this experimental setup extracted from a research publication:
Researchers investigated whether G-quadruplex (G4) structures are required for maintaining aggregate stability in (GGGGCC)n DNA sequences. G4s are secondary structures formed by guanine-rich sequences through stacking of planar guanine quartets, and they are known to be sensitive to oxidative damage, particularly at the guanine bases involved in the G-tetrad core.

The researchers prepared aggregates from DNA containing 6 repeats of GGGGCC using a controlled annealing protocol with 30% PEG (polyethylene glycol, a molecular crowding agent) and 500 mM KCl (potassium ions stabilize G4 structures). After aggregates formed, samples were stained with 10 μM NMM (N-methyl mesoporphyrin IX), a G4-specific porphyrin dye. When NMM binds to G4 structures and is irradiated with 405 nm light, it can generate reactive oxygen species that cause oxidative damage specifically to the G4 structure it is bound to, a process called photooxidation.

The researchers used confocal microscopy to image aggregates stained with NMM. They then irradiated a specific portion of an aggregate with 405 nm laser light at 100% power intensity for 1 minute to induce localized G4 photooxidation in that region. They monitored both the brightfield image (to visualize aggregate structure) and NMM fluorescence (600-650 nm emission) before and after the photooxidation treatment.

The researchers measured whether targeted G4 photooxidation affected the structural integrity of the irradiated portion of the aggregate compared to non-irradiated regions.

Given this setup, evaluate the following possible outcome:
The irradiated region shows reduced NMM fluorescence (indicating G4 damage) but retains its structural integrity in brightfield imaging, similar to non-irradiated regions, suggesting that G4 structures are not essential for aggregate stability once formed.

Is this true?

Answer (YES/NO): NO